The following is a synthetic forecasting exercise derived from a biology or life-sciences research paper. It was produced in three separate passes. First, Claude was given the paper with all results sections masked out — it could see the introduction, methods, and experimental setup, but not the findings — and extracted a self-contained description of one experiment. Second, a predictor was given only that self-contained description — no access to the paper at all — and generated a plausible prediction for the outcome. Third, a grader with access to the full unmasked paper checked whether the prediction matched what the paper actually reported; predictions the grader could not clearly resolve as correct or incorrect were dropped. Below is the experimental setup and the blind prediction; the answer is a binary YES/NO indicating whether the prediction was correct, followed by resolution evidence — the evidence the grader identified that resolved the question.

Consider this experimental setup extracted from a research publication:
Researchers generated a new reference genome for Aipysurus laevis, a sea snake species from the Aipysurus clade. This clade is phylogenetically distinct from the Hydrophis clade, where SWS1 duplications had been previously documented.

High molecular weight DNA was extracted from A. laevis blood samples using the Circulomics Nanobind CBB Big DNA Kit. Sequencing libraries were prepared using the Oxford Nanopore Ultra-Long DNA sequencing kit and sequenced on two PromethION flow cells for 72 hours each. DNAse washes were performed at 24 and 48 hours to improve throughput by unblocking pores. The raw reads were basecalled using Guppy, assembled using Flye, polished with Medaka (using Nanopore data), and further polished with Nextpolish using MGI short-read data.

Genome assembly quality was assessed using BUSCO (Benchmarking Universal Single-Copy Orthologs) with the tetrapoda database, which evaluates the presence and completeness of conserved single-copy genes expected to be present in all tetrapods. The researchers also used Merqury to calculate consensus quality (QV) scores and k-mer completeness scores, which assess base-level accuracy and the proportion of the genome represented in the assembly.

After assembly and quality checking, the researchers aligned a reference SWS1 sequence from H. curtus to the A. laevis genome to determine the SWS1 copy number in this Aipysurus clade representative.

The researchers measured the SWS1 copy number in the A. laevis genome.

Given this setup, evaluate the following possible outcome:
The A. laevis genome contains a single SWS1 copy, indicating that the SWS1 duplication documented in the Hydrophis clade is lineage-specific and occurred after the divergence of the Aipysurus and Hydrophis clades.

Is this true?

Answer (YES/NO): YES